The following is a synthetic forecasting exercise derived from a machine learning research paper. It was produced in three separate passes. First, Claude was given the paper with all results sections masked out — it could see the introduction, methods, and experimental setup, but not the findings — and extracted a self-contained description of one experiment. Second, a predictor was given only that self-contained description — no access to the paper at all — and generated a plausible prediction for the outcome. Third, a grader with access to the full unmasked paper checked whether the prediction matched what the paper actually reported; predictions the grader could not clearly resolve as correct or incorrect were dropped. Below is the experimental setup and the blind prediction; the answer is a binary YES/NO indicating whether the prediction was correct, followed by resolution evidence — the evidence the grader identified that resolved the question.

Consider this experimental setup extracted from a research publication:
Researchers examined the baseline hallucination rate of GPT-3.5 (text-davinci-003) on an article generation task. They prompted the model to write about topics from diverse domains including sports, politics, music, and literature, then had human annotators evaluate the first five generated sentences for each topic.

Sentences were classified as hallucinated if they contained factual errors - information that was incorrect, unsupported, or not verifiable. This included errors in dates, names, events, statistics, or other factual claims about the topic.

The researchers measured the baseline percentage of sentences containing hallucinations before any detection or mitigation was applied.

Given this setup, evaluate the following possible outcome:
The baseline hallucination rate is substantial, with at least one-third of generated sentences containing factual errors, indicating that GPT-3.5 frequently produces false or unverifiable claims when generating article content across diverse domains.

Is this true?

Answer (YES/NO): YES